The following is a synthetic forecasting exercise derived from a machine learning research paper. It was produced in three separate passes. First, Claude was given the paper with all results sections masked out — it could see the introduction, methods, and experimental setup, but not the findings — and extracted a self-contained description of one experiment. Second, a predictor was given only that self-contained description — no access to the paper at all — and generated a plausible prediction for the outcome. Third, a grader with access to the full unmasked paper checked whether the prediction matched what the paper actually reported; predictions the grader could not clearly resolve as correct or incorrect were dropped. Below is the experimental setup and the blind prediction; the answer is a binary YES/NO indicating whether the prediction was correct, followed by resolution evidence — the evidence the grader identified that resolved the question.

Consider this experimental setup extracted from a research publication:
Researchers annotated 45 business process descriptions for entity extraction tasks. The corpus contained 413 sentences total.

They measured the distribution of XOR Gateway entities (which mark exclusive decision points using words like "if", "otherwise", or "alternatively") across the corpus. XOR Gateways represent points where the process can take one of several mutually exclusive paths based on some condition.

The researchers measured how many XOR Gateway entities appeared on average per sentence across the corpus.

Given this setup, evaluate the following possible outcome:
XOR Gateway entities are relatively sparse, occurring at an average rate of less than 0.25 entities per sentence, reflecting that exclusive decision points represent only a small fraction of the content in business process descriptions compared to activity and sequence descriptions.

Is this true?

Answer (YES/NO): NO